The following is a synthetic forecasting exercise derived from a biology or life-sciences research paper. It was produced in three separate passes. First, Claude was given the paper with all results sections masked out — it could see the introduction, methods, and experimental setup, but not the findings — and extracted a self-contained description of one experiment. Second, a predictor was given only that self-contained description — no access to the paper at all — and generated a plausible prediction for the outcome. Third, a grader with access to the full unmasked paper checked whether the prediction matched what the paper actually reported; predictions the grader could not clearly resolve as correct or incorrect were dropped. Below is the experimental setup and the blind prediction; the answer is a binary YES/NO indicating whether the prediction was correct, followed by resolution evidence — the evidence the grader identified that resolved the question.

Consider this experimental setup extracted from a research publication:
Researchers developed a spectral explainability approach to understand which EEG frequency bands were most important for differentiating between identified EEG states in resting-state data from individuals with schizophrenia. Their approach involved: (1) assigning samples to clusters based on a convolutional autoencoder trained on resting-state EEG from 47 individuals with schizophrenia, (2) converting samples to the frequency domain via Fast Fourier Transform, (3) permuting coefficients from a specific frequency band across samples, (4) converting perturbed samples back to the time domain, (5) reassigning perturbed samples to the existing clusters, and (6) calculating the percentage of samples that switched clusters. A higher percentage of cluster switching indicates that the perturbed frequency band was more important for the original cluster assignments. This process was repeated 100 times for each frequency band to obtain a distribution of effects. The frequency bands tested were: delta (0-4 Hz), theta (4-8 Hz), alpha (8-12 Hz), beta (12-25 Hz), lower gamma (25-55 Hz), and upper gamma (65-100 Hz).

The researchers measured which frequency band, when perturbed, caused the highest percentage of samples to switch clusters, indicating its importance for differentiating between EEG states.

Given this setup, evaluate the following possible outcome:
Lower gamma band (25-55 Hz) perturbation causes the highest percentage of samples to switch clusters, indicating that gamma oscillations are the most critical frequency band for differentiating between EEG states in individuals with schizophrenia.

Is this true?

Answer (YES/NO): NO